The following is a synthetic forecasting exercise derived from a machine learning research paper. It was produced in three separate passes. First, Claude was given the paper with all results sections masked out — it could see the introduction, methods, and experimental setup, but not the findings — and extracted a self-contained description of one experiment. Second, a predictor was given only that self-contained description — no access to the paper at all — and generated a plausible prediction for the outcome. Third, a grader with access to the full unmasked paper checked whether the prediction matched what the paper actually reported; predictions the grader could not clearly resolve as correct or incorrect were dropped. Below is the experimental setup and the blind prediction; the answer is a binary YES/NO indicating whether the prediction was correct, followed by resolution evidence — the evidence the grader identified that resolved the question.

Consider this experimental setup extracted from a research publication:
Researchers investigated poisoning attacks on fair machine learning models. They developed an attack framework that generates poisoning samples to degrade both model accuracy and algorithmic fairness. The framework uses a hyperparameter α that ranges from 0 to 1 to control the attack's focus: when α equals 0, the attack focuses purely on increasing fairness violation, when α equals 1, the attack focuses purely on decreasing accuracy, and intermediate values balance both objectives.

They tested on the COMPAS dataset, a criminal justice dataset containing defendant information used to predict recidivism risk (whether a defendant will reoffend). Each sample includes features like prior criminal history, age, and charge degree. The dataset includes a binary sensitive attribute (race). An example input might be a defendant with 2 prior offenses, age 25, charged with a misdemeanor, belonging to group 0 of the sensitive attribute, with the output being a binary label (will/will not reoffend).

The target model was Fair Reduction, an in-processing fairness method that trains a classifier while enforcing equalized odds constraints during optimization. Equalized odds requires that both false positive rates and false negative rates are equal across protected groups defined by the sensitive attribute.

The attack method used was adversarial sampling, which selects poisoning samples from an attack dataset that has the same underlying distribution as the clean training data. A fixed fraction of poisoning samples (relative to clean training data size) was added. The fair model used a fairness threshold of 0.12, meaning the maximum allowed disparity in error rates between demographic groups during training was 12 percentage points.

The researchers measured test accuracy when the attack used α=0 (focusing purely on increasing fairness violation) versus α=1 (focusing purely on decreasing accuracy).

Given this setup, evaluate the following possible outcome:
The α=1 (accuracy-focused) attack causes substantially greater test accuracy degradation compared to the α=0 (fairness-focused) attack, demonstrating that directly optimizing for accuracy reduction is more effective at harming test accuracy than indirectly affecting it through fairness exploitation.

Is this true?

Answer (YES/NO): YES